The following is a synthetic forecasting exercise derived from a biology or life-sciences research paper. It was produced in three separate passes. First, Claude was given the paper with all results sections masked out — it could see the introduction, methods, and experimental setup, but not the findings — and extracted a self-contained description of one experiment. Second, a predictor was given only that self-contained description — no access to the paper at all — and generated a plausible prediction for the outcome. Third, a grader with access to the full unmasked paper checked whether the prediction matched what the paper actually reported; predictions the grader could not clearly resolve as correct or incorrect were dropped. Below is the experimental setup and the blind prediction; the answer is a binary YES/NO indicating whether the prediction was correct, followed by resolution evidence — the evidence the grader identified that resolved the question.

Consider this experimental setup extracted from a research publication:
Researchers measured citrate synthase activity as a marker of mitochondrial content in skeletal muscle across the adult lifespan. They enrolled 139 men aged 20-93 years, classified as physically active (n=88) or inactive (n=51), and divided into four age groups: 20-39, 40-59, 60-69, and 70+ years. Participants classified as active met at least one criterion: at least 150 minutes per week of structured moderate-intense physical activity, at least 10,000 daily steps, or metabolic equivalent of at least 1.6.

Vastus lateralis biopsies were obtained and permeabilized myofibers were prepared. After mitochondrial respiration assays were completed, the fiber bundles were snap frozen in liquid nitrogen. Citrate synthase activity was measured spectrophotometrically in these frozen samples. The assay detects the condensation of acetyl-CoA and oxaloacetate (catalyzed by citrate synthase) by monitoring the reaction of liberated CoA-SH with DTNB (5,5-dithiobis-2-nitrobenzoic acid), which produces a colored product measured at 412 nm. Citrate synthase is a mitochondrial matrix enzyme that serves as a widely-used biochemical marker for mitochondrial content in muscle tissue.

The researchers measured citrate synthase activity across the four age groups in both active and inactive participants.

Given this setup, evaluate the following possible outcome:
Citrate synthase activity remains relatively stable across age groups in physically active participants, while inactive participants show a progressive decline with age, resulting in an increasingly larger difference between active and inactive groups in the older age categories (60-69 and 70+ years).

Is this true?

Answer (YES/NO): NO